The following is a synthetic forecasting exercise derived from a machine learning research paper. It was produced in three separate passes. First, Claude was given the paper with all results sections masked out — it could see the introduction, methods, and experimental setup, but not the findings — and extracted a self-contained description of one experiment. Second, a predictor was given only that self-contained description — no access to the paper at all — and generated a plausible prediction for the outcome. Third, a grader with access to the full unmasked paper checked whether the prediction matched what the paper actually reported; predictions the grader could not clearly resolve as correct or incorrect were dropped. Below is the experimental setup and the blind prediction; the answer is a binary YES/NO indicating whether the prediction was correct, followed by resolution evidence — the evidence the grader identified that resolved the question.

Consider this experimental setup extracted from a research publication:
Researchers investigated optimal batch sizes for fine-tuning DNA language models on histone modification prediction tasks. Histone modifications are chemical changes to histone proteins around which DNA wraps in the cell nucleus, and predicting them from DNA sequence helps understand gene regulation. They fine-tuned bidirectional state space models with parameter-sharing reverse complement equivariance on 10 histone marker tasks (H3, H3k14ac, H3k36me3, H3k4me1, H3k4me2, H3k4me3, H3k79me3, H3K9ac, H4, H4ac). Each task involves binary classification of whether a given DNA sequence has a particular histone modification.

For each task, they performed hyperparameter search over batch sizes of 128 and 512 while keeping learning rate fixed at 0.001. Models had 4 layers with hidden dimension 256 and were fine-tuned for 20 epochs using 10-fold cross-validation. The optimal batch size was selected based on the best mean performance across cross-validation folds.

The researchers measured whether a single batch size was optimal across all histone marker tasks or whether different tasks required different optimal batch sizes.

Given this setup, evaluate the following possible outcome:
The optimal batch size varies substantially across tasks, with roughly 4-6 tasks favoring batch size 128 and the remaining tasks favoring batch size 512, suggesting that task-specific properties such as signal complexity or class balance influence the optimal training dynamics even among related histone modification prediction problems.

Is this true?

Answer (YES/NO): NO